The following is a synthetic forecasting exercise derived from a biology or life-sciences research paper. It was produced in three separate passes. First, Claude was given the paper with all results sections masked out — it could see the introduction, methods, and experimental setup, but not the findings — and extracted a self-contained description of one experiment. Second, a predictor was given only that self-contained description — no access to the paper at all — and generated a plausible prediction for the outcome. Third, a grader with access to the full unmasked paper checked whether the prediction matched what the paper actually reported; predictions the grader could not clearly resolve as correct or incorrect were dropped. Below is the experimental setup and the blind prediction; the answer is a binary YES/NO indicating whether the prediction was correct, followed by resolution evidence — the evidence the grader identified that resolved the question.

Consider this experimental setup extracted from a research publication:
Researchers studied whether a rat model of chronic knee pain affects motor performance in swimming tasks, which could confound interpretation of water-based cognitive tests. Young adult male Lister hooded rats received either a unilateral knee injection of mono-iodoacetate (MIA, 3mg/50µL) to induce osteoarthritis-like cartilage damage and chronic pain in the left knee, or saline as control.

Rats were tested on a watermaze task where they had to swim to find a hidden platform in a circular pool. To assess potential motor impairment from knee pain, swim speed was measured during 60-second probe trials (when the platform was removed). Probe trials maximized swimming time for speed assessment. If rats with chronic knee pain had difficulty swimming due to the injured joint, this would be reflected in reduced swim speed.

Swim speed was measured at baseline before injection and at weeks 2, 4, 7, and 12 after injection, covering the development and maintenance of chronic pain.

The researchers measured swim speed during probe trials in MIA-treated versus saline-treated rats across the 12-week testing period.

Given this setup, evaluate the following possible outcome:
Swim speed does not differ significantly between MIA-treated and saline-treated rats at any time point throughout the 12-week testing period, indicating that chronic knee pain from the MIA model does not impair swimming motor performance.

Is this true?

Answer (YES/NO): NO